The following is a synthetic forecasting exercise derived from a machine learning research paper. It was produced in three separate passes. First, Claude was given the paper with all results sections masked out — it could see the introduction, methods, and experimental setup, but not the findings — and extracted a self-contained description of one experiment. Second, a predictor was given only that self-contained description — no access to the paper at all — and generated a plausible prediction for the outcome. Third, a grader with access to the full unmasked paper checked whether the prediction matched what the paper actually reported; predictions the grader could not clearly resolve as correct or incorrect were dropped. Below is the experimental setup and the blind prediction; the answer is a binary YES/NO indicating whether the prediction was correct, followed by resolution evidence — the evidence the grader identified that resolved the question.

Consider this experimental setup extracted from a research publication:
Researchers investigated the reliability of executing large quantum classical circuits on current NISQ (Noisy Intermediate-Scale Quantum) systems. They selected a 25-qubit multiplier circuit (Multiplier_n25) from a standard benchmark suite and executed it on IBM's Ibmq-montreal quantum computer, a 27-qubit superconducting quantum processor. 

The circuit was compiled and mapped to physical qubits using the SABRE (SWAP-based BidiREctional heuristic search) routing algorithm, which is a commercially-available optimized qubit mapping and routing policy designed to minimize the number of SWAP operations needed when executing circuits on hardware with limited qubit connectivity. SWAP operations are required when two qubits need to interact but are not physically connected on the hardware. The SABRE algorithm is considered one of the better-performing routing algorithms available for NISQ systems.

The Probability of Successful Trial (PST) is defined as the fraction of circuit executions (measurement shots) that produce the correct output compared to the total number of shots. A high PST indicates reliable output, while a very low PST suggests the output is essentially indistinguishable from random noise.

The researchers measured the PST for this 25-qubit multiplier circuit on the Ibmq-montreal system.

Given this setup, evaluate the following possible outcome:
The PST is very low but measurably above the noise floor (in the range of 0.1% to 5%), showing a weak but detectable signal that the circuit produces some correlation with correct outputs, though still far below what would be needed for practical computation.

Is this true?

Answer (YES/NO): NO